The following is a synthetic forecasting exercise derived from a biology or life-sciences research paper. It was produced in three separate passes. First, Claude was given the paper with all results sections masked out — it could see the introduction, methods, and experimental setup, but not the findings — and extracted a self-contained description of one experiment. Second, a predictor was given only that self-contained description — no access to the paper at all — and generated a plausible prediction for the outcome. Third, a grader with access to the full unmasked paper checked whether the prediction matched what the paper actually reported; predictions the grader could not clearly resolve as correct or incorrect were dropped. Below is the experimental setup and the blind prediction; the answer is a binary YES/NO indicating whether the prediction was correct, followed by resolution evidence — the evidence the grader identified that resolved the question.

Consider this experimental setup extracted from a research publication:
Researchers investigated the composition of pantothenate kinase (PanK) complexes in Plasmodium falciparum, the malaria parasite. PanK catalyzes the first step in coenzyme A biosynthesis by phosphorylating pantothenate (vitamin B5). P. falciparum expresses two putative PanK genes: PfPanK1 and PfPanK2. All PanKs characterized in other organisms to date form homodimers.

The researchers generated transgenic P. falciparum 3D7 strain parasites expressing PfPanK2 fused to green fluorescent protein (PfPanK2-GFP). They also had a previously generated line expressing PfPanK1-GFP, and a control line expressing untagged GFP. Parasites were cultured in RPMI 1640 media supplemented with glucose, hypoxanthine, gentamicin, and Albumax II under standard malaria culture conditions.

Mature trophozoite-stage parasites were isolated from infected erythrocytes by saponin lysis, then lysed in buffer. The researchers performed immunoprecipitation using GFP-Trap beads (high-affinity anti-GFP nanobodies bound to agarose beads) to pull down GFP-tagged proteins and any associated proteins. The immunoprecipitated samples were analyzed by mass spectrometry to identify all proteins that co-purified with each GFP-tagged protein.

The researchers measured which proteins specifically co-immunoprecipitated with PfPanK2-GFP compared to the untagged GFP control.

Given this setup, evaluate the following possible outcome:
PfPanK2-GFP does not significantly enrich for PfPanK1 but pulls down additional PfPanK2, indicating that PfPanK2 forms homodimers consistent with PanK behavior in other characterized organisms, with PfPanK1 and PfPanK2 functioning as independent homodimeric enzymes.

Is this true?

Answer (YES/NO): NO